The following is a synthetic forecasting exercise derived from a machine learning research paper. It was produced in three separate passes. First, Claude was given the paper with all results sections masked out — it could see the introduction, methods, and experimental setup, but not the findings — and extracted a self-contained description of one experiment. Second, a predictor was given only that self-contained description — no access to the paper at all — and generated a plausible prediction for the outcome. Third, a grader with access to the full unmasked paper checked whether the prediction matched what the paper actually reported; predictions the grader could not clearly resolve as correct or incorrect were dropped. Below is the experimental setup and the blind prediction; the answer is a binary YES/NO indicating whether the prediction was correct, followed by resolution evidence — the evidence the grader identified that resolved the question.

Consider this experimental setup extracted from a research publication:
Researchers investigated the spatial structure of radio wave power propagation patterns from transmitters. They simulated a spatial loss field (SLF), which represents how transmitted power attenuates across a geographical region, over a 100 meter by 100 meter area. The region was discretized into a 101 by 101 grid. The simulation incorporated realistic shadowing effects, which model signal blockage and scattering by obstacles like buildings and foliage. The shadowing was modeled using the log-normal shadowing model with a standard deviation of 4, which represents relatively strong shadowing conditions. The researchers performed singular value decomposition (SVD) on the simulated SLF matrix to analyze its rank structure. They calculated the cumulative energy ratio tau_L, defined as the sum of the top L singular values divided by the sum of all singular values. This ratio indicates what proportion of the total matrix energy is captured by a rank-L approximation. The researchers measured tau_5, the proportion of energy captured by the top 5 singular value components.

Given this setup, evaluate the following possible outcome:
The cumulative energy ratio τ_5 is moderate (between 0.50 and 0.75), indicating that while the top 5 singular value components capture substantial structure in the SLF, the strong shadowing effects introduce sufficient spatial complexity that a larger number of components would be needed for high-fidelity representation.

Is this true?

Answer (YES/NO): NO